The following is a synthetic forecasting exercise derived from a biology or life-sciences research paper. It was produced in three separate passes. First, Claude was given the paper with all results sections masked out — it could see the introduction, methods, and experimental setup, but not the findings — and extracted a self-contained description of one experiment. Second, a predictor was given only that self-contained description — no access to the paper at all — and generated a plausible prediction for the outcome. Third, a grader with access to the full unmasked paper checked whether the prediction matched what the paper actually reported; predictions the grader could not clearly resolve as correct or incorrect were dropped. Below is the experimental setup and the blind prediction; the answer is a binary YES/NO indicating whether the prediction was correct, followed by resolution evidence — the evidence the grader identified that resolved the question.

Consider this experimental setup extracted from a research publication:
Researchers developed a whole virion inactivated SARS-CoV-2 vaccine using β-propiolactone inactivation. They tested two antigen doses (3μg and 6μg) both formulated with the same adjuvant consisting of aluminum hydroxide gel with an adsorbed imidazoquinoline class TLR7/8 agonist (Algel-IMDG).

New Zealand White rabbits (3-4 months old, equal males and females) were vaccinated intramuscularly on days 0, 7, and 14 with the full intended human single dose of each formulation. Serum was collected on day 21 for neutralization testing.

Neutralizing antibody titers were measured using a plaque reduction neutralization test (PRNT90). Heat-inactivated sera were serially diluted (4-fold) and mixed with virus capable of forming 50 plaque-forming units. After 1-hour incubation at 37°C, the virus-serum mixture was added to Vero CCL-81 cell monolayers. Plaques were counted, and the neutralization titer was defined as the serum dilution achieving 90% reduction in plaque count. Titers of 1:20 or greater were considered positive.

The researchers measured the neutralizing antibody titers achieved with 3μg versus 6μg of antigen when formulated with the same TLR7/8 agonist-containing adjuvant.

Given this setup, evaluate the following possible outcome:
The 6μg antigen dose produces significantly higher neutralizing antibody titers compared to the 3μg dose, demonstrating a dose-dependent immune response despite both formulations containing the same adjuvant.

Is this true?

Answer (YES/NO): NO